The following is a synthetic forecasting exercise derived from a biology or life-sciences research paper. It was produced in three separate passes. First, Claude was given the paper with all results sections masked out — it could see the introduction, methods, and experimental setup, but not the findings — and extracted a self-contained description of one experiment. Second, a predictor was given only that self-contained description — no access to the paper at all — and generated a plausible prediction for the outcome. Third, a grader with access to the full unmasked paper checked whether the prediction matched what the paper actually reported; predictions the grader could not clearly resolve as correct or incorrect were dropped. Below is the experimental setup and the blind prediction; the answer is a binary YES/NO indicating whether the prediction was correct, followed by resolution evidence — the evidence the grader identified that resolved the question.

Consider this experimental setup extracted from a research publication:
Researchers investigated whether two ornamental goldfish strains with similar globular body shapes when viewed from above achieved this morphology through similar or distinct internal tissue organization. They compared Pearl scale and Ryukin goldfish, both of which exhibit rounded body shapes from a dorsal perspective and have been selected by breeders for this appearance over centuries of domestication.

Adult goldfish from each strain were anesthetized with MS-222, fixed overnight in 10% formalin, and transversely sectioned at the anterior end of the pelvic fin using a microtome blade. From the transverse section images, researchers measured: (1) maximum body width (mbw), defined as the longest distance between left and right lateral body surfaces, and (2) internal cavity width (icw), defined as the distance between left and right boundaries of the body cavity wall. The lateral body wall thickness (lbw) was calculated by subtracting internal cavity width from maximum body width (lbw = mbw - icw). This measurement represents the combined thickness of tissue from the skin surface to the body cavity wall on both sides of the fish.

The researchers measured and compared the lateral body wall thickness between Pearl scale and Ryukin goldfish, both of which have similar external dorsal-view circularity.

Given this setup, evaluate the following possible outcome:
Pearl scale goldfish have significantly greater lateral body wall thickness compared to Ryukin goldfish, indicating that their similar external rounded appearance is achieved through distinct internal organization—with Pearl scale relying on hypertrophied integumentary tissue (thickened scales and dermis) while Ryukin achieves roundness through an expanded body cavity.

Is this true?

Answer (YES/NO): NO